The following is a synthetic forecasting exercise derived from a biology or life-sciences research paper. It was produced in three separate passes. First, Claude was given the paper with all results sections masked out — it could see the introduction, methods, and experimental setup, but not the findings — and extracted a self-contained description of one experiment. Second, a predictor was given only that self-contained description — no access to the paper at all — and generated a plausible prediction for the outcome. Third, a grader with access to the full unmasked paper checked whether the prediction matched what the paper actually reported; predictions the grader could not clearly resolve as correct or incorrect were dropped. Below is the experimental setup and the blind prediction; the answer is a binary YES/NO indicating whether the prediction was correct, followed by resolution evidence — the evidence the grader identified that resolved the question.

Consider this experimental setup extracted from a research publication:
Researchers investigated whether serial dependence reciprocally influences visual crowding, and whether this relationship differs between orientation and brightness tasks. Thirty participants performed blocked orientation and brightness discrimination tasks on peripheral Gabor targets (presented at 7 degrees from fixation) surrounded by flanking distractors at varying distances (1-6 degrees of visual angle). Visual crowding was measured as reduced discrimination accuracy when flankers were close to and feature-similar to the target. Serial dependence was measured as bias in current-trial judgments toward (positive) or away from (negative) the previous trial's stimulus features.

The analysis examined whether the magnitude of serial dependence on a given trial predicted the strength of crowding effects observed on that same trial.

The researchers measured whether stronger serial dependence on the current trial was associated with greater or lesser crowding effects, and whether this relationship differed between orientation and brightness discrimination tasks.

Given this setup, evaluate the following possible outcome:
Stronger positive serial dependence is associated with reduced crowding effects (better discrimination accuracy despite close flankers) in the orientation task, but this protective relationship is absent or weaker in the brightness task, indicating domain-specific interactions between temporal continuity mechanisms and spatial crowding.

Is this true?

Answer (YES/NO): YES